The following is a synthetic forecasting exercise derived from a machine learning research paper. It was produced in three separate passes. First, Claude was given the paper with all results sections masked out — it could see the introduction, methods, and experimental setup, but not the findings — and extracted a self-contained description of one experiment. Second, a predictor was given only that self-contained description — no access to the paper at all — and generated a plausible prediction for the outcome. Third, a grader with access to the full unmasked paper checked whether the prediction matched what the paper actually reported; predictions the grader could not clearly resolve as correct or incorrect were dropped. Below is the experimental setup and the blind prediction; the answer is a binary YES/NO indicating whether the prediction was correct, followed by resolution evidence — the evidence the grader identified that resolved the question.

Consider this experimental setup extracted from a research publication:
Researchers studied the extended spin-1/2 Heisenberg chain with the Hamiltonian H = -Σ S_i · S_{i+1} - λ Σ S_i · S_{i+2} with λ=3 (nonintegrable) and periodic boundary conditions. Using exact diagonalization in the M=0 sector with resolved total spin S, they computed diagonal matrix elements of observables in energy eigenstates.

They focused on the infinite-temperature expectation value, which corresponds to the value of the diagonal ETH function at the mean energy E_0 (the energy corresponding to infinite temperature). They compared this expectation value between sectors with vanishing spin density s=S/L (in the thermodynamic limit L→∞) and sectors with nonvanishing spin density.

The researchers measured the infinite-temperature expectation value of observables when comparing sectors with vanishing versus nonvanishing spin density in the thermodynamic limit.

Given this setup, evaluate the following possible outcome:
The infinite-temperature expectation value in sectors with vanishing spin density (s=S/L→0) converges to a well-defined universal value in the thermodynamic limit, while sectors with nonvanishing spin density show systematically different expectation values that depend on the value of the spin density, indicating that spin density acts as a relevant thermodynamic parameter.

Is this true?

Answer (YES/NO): YES